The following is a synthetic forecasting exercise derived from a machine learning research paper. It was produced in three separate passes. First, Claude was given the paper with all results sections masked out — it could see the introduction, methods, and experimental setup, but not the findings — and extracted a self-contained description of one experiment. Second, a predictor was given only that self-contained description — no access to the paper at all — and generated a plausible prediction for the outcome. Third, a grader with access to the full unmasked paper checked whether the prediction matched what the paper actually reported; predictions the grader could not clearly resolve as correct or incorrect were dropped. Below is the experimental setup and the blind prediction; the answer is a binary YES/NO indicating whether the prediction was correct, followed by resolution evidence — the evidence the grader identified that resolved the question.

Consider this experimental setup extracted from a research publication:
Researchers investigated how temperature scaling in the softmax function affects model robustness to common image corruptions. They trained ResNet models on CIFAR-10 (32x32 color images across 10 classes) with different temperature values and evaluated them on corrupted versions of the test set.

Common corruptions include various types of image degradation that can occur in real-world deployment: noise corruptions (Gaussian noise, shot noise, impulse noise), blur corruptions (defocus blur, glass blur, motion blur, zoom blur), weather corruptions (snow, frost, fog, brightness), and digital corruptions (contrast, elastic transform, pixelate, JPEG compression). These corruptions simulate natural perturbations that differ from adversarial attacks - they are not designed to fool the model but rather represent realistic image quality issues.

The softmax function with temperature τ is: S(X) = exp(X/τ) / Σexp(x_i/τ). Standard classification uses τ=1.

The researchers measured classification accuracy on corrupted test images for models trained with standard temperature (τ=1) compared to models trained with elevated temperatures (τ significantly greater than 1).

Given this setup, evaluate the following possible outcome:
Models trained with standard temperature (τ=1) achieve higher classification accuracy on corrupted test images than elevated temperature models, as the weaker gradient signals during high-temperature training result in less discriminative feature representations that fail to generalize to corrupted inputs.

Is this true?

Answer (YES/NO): NO